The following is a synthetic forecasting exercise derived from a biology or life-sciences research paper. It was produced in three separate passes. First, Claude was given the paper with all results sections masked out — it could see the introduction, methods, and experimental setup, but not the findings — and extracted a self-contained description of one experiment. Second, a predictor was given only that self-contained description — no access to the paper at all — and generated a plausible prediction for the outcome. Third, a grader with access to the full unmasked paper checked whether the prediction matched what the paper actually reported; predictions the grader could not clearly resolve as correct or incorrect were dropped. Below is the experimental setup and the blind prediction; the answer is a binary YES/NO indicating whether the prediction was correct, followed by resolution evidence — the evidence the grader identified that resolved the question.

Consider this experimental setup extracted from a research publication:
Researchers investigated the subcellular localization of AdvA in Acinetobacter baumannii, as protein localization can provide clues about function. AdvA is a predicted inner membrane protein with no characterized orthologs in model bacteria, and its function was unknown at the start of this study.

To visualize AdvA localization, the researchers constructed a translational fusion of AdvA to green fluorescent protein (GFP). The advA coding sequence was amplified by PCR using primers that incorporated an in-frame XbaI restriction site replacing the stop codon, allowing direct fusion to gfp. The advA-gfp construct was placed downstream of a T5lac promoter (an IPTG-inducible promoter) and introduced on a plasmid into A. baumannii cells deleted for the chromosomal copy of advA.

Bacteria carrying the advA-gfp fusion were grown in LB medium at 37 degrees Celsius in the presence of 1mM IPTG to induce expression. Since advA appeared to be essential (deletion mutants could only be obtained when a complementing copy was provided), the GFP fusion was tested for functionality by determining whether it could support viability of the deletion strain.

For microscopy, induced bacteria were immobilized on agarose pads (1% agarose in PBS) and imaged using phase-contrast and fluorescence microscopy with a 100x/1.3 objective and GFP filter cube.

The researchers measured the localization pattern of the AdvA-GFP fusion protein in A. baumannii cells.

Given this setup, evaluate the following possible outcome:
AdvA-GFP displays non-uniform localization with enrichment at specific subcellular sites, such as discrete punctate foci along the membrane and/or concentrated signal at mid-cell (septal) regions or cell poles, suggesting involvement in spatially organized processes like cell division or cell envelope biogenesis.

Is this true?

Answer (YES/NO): YES